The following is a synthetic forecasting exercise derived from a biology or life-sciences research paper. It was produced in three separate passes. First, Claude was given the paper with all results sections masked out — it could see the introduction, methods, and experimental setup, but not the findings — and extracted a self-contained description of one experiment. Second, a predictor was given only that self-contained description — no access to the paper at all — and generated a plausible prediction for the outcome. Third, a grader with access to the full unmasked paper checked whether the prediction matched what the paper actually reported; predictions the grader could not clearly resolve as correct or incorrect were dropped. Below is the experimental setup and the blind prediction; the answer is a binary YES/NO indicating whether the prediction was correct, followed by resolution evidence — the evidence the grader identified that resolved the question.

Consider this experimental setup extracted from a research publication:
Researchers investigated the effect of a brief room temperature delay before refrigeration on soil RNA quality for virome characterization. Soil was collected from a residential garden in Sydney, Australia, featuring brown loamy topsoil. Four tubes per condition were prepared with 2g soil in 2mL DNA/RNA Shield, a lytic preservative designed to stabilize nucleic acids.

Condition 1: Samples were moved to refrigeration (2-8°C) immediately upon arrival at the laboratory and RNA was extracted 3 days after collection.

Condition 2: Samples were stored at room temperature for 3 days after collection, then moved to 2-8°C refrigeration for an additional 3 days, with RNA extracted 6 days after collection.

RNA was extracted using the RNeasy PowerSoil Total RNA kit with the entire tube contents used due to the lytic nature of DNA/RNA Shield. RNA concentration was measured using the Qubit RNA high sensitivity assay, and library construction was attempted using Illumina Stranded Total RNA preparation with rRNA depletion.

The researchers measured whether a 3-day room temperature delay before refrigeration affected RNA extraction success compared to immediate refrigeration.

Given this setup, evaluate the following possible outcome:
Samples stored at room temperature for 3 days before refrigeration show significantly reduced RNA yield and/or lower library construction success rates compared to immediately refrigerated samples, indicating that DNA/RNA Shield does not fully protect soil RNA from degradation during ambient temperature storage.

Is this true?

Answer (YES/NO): NO